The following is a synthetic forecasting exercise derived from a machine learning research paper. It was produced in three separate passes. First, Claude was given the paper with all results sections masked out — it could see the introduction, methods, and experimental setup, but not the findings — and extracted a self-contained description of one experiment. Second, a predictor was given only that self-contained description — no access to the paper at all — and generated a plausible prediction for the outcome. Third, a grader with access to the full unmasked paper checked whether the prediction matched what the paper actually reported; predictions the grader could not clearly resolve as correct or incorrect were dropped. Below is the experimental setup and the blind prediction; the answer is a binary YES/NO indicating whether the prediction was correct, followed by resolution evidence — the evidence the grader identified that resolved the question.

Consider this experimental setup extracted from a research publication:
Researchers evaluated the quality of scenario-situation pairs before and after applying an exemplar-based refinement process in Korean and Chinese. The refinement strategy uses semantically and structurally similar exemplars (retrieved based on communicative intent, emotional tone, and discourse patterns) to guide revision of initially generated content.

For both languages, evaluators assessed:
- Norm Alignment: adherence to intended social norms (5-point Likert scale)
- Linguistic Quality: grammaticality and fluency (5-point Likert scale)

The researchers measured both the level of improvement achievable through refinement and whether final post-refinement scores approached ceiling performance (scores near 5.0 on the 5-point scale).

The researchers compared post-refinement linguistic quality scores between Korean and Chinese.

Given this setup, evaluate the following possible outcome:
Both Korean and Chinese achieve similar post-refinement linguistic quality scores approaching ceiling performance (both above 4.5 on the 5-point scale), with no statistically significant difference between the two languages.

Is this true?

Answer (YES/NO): YES